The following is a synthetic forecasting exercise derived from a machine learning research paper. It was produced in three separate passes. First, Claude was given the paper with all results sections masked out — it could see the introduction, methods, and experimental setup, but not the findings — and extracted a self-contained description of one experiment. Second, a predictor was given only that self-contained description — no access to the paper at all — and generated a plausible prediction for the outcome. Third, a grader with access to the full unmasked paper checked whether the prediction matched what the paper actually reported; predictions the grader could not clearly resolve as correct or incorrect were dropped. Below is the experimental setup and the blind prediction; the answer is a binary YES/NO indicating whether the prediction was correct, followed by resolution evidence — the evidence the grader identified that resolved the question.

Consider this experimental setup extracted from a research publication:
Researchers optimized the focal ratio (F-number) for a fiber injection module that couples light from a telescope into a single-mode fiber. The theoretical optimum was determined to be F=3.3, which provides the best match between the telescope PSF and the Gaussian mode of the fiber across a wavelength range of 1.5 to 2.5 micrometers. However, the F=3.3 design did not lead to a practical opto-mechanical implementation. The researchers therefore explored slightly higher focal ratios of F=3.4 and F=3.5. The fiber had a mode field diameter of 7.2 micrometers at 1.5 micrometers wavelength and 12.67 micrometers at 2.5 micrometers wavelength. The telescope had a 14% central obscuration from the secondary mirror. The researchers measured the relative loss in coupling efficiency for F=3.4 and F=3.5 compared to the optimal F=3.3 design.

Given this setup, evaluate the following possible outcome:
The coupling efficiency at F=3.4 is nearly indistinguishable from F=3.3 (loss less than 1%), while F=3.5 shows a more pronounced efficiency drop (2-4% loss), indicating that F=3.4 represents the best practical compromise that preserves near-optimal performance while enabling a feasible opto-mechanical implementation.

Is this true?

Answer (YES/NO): NO